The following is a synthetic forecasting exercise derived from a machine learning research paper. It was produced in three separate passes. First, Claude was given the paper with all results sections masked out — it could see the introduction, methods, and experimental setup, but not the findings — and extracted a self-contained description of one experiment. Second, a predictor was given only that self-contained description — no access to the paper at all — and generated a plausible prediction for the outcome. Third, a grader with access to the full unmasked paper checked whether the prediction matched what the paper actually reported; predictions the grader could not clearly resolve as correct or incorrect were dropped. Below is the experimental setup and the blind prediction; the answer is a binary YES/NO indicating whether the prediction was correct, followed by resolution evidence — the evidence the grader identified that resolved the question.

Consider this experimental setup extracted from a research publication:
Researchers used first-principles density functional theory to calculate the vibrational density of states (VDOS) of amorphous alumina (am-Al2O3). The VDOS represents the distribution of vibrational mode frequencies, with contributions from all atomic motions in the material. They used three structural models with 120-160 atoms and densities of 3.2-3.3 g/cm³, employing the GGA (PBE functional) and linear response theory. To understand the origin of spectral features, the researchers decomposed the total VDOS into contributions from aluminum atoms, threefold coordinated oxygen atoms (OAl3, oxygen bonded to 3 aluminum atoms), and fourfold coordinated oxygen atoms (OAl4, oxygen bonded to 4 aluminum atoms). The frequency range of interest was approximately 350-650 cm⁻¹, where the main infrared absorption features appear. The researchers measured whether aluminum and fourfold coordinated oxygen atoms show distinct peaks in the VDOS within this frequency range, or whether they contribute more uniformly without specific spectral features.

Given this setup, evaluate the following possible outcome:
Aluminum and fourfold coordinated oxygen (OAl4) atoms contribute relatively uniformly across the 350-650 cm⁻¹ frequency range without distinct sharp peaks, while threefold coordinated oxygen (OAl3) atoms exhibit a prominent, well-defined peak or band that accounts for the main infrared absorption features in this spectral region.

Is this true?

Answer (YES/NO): YES